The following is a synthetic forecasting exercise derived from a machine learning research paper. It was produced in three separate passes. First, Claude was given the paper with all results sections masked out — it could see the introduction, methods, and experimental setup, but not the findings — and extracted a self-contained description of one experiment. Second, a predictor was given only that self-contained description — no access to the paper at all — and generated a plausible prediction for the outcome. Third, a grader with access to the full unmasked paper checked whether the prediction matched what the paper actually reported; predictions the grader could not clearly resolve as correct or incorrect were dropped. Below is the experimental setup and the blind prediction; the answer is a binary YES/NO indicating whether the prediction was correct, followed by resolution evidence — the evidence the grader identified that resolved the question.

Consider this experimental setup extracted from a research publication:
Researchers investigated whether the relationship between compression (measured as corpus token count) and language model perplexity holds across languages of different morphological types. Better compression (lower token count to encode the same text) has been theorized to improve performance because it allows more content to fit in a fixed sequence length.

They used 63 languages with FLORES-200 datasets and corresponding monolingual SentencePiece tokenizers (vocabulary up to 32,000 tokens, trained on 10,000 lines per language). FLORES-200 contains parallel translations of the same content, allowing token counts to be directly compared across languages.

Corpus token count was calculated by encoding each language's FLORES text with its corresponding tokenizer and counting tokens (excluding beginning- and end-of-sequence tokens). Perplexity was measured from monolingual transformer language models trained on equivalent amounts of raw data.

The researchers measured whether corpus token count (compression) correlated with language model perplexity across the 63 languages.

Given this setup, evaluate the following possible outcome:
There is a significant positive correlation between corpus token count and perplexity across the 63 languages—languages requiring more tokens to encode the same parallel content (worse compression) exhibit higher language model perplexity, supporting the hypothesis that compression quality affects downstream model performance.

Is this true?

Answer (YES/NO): NO